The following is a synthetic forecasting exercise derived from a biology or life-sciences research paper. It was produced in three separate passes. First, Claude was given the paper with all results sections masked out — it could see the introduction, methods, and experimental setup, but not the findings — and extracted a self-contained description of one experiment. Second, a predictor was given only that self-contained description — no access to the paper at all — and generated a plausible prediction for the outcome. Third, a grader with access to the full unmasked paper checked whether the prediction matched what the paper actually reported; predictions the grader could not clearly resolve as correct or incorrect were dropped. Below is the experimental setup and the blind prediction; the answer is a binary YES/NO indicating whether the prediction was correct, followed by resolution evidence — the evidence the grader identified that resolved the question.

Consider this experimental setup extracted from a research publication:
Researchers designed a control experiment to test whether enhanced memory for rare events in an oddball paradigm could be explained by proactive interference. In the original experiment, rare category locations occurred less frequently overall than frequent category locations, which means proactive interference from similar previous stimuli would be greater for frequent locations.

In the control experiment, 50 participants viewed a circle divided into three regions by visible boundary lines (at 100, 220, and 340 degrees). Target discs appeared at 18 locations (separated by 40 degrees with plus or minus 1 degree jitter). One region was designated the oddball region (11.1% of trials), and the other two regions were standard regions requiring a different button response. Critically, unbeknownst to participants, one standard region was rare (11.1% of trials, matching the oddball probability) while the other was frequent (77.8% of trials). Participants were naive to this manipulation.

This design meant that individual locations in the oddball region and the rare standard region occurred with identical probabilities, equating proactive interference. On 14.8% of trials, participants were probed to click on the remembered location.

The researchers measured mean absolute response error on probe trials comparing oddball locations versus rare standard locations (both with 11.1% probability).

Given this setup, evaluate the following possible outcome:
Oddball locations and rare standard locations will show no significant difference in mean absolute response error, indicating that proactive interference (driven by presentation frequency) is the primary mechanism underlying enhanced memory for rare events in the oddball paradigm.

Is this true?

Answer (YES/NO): NO